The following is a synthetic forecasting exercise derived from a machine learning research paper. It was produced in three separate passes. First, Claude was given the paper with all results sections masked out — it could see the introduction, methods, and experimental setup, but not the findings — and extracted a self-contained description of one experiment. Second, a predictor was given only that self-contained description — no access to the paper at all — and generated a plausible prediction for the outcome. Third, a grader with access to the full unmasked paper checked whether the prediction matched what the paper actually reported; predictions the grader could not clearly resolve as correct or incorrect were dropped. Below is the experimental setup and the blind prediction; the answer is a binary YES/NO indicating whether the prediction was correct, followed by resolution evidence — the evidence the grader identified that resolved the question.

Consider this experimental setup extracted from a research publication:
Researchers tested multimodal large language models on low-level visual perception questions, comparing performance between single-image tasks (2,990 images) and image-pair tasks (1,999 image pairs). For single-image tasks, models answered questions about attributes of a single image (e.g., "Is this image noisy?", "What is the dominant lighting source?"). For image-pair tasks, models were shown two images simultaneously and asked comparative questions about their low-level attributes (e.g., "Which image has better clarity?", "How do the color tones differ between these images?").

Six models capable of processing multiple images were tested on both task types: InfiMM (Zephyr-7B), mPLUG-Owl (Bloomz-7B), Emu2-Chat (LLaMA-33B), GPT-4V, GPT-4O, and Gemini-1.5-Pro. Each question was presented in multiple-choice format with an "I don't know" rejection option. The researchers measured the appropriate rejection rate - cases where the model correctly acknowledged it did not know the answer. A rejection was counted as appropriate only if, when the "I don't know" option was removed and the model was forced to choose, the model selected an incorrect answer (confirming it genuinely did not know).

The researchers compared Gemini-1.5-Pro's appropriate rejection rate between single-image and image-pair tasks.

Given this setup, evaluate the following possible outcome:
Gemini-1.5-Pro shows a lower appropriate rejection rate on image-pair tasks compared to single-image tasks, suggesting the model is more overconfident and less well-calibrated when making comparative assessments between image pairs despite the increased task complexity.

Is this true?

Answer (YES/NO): NO